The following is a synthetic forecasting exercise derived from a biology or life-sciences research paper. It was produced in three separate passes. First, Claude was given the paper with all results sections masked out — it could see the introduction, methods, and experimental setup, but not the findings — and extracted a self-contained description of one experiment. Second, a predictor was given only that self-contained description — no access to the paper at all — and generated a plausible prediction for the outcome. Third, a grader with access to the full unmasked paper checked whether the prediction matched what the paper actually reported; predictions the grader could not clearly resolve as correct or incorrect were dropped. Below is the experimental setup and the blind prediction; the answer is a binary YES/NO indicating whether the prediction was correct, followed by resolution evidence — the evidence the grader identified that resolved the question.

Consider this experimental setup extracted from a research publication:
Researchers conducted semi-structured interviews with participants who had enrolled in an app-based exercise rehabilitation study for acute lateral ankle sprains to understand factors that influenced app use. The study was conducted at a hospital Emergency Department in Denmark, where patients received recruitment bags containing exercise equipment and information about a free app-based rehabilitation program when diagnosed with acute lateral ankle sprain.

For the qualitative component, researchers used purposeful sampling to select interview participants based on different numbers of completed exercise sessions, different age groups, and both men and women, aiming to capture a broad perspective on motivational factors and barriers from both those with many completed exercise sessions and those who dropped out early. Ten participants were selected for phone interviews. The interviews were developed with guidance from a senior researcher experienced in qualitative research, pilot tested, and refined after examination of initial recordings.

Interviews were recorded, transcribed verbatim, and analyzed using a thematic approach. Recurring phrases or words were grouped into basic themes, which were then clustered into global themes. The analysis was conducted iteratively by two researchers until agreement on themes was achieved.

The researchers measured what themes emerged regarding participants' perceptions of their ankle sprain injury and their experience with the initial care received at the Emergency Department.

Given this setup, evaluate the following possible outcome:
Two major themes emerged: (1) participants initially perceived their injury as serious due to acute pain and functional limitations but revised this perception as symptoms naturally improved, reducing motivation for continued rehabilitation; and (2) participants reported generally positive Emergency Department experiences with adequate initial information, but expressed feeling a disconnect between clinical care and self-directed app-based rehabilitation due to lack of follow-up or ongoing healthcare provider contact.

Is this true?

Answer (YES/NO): NO